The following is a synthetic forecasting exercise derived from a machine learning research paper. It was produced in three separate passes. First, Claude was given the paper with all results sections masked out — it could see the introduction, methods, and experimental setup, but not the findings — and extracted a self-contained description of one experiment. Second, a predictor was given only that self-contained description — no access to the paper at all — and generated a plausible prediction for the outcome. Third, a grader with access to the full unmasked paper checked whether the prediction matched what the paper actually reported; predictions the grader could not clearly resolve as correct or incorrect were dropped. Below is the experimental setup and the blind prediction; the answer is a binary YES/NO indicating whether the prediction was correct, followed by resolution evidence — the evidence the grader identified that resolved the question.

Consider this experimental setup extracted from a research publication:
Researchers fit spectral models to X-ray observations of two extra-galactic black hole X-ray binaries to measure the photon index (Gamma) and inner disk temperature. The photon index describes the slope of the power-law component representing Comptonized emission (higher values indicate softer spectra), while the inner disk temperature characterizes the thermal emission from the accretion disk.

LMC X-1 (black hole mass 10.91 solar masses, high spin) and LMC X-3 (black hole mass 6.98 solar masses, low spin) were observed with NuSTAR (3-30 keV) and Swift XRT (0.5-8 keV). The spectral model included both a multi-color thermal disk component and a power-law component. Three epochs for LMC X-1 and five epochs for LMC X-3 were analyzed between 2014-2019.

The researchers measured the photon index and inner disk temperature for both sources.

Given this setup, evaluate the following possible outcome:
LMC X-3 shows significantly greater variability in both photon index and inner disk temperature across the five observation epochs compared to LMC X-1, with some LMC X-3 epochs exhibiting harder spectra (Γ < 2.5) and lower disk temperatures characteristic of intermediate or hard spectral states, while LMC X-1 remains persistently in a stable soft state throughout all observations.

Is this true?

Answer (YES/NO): NO